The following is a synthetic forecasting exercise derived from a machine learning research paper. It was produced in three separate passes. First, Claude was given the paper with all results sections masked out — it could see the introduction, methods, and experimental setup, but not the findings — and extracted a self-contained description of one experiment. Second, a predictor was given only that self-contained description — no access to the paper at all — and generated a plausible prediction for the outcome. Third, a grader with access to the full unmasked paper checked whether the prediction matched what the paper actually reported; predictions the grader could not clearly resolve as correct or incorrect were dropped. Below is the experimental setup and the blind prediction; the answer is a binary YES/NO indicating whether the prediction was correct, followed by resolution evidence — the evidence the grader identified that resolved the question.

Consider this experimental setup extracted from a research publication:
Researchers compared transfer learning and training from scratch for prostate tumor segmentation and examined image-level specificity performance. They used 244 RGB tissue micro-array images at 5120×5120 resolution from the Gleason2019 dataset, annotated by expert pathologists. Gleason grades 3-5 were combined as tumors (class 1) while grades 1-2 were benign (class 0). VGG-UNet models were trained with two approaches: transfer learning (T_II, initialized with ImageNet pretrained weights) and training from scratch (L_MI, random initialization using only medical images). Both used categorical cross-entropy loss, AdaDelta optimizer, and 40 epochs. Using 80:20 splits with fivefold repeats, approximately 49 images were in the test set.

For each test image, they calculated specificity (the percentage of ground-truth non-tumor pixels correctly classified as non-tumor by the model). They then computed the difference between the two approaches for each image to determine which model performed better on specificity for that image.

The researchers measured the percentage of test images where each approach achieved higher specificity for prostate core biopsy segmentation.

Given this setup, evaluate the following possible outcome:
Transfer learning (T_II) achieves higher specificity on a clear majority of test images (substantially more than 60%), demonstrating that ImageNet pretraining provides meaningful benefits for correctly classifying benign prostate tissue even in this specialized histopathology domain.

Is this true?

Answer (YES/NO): YES